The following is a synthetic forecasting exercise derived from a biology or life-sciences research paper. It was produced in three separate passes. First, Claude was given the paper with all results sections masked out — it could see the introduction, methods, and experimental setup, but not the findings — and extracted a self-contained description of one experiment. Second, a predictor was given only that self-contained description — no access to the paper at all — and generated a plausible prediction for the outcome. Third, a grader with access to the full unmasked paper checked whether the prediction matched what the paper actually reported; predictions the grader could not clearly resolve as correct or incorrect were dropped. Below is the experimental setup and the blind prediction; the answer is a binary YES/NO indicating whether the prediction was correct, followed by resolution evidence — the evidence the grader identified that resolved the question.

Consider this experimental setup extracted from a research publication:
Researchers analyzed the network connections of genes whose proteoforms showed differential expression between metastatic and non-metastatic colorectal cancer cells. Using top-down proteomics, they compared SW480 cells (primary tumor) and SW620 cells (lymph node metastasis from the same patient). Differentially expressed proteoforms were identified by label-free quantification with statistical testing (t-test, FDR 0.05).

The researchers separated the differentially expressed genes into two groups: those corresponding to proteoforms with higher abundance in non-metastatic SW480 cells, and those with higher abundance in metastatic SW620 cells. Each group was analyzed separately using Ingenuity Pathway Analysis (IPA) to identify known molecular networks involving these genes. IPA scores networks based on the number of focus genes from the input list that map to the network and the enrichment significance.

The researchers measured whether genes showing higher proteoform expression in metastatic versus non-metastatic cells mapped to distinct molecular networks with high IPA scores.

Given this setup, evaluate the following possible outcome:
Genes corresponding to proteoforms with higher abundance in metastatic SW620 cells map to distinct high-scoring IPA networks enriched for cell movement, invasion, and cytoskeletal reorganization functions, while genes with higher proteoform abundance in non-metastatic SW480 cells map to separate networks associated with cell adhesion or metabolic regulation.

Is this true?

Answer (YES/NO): NO